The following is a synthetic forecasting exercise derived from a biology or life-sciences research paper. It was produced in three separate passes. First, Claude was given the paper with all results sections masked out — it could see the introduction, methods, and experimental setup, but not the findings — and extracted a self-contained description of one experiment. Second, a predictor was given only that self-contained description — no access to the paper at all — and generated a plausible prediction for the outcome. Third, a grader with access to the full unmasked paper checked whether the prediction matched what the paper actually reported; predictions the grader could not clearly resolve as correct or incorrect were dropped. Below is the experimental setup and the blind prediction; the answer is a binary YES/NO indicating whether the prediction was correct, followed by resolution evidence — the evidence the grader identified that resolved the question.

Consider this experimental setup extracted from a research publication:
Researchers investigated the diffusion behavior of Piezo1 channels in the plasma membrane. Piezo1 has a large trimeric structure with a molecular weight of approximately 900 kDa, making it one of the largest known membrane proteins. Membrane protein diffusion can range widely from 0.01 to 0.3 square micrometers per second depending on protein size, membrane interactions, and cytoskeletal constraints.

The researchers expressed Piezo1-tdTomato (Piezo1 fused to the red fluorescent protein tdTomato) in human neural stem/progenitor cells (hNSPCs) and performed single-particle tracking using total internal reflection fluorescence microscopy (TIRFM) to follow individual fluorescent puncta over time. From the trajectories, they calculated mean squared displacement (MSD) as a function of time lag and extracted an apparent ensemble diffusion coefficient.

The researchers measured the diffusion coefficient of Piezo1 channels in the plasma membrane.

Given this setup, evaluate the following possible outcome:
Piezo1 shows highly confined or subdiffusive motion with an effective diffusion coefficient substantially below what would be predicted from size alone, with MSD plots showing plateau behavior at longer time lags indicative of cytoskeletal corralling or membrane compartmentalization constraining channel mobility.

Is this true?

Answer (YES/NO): NO